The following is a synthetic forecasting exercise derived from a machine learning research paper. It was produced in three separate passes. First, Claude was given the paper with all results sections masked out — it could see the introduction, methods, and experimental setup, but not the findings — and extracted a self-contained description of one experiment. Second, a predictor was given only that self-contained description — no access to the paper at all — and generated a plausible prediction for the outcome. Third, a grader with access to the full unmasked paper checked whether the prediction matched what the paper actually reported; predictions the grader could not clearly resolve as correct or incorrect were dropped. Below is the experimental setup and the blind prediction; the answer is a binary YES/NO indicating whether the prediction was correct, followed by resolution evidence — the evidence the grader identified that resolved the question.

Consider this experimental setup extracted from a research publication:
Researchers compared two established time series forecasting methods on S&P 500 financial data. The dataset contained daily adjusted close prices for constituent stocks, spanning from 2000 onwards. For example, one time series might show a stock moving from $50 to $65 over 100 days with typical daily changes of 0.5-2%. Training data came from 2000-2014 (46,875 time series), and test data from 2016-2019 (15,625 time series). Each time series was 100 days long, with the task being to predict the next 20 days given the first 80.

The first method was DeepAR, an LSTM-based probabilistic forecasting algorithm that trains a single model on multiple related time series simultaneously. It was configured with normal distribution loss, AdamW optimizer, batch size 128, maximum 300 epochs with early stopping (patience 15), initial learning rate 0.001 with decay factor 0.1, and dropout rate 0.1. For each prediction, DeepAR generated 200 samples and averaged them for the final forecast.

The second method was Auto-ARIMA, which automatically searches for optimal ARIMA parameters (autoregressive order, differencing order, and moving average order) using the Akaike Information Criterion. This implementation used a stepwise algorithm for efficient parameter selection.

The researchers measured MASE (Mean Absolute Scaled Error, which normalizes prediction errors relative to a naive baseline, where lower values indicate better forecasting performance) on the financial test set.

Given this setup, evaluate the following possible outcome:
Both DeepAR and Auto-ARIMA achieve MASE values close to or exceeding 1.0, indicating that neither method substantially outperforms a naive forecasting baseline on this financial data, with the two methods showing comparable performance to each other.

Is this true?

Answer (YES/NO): YES